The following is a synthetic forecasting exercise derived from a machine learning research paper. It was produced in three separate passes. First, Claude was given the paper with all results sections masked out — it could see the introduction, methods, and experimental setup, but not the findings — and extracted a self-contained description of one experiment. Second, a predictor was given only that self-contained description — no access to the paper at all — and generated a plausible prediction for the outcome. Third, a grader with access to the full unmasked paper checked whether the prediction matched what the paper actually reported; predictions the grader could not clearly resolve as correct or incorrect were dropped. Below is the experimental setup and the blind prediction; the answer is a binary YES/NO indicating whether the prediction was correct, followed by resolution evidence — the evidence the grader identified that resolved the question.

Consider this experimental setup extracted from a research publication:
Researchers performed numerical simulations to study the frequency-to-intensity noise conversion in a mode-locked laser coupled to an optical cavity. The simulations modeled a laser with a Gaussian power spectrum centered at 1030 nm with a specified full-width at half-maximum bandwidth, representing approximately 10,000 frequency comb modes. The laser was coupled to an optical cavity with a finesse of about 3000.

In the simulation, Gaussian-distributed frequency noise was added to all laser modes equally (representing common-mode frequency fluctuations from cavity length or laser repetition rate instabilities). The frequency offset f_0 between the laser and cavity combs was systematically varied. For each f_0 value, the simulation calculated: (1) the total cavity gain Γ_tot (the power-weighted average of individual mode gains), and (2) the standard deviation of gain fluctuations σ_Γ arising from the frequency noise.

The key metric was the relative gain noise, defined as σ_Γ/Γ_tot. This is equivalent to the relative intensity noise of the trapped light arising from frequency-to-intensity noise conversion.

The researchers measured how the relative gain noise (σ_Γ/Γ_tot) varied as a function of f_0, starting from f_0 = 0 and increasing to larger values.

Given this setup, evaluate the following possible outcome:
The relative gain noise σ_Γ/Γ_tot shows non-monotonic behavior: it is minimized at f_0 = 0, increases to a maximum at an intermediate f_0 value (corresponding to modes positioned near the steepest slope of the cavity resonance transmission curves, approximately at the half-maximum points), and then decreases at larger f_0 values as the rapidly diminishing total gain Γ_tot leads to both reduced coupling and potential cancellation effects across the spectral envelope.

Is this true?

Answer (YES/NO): NO